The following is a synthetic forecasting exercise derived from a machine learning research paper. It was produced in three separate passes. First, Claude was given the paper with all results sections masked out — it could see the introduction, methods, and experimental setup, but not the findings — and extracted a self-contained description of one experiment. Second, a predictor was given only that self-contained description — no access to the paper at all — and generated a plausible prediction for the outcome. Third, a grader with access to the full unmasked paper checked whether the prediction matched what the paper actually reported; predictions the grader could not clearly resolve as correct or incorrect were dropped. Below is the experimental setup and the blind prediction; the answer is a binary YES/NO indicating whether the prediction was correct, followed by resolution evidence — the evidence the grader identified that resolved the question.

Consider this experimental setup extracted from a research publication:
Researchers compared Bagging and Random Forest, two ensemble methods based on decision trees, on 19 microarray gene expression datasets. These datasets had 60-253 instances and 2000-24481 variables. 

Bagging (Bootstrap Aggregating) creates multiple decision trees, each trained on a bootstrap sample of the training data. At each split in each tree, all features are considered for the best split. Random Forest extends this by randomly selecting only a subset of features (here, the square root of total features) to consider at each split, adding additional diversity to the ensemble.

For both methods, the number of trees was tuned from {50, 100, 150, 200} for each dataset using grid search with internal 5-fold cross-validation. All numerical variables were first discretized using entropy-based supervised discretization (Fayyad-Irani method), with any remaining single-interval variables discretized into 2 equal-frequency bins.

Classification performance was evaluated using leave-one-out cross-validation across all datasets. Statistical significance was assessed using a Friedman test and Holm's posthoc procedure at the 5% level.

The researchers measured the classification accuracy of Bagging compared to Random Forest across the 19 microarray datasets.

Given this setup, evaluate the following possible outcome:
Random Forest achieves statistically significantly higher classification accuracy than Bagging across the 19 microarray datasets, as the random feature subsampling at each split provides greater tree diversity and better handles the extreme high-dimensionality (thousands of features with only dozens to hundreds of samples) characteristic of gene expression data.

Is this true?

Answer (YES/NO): NO